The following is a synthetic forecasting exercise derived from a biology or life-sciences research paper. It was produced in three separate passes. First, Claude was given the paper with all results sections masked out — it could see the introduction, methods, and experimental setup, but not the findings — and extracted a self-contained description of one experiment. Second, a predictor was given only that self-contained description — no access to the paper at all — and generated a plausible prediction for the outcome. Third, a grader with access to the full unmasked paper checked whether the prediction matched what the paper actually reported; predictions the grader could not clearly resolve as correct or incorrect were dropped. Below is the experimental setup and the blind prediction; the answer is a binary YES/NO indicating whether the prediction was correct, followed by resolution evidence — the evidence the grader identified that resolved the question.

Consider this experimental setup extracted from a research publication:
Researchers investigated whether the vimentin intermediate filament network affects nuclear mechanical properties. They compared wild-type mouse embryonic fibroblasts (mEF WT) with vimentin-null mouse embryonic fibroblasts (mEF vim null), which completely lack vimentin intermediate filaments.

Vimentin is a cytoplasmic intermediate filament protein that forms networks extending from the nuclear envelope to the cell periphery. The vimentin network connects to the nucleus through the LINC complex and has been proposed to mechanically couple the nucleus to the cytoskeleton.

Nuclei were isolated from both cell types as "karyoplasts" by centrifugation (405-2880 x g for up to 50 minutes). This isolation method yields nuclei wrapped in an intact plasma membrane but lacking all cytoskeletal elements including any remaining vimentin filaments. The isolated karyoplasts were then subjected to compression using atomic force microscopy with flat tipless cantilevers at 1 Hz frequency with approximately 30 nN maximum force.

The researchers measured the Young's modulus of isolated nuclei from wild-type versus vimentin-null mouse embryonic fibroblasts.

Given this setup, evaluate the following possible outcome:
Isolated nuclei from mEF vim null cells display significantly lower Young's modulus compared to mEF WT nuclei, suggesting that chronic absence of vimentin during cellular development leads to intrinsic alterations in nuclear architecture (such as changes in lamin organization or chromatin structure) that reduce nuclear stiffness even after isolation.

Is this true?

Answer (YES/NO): NO